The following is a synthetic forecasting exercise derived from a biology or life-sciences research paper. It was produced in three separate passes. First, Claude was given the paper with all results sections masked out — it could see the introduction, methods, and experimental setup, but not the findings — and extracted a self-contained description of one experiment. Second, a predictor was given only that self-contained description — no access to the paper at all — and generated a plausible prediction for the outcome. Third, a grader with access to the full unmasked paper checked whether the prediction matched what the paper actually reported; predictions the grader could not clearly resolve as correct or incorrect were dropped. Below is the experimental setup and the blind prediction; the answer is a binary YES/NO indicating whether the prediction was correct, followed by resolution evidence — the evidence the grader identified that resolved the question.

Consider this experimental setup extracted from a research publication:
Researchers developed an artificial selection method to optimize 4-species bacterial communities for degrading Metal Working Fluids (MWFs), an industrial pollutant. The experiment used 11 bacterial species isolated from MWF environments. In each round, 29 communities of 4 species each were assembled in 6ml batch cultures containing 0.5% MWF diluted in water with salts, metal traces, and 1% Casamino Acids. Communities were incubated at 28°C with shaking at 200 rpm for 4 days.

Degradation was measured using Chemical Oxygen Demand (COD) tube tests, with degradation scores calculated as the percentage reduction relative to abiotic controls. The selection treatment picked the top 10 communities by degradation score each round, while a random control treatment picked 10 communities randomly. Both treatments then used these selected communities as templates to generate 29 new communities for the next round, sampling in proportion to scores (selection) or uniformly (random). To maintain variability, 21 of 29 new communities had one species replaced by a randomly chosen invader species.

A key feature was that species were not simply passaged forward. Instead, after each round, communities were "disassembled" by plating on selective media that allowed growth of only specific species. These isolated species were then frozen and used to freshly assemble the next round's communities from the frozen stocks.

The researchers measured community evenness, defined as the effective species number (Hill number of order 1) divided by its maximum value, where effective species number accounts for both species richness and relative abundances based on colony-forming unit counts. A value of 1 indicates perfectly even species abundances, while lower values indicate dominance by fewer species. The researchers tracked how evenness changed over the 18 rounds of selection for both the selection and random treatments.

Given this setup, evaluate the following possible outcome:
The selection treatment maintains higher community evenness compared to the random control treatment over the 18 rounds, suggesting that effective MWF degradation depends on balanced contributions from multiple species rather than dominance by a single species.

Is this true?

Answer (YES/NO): NO